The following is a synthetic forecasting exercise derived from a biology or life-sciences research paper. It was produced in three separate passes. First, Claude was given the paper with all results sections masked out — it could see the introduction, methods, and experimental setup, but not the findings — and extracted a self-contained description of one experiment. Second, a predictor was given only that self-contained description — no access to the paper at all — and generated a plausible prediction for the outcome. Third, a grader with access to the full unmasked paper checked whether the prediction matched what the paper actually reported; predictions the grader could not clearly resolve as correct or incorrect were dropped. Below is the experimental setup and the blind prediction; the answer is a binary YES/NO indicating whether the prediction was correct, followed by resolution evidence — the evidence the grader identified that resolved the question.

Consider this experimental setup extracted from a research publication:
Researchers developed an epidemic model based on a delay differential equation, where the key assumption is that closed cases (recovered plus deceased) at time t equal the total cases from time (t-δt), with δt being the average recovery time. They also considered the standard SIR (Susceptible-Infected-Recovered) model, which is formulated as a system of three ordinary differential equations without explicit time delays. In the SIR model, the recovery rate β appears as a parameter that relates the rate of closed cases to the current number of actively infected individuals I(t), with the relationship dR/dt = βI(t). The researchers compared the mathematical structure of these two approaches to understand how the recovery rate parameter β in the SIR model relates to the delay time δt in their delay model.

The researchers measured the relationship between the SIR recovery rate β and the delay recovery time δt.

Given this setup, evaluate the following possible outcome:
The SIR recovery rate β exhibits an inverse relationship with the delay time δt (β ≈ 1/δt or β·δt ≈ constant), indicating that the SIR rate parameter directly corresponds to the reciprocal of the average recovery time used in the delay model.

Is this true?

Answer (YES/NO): YES